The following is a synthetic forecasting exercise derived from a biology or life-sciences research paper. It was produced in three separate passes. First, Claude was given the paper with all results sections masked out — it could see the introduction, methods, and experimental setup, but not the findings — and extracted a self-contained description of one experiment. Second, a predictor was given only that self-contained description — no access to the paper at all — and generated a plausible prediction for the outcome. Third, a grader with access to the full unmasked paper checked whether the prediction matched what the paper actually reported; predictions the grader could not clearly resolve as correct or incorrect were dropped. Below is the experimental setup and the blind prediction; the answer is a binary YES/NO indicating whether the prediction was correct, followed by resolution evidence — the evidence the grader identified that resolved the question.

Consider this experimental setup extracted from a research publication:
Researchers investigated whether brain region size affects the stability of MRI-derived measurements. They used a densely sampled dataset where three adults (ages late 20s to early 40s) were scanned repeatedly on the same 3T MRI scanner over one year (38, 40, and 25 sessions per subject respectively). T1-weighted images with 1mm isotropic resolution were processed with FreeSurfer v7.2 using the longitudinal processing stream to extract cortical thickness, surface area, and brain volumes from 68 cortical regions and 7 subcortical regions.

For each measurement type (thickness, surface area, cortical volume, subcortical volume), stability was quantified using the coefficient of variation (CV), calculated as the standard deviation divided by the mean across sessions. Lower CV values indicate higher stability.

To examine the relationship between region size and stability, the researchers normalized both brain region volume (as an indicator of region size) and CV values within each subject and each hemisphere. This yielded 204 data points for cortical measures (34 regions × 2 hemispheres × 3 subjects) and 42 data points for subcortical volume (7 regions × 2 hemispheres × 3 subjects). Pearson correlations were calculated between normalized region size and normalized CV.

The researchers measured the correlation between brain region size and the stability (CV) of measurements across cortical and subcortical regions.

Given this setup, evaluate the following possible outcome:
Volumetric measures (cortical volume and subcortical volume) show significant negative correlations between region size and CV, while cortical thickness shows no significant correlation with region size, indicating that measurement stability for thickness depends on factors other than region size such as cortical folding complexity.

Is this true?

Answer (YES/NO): NO